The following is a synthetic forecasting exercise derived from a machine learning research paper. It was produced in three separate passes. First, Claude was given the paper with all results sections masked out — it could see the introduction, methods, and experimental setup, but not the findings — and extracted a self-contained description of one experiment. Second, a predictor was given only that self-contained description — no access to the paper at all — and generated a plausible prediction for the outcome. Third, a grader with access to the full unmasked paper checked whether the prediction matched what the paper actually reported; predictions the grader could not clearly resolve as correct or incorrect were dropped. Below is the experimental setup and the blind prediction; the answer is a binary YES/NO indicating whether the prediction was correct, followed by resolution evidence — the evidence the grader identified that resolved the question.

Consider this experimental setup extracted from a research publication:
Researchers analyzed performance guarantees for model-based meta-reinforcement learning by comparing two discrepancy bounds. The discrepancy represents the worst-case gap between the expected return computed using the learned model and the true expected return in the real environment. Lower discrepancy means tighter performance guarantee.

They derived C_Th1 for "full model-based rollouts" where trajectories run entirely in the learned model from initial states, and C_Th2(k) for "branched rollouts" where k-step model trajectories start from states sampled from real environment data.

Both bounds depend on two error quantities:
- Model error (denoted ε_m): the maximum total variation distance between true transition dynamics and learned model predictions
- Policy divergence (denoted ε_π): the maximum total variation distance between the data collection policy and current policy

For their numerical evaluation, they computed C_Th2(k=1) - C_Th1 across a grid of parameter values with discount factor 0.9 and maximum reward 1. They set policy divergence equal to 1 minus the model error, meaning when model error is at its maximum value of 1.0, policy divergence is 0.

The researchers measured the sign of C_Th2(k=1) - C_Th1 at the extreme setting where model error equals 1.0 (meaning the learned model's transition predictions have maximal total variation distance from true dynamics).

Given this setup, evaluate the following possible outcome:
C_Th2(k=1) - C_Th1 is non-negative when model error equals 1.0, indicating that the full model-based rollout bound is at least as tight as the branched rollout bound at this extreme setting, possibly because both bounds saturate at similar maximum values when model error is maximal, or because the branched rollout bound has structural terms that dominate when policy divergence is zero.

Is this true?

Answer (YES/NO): NO